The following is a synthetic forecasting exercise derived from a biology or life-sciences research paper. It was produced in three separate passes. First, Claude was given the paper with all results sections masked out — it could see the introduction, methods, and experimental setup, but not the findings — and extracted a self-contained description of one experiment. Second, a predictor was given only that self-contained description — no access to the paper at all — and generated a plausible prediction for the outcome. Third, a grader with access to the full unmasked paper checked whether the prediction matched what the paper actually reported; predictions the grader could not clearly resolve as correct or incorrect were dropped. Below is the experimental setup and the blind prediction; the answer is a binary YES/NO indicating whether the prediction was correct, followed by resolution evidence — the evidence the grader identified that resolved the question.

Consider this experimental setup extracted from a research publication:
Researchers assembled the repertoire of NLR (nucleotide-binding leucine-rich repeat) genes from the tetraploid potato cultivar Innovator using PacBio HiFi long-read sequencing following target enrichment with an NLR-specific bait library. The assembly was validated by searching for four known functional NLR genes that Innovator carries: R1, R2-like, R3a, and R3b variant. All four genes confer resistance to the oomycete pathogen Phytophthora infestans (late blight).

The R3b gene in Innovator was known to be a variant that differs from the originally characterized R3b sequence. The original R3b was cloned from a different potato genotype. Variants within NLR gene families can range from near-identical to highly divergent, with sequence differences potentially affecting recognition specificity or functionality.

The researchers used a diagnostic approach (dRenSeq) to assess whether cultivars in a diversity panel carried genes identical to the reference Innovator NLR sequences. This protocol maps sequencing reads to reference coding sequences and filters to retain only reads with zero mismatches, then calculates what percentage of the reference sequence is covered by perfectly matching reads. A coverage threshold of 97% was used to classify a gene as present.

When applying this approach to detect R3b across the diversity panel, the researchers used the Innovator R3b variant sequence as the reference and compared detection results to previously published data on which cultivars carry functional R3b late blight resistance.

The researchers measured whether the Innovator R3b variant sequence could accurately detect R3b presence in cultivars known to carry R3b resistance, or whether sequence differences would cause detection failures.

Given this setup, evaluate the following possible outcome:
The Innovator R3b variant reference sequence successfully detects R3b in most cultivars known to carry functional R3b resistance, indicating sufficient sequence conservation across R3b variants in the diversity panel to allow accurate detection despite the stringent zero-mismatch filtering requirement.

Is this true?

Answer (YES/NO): YES